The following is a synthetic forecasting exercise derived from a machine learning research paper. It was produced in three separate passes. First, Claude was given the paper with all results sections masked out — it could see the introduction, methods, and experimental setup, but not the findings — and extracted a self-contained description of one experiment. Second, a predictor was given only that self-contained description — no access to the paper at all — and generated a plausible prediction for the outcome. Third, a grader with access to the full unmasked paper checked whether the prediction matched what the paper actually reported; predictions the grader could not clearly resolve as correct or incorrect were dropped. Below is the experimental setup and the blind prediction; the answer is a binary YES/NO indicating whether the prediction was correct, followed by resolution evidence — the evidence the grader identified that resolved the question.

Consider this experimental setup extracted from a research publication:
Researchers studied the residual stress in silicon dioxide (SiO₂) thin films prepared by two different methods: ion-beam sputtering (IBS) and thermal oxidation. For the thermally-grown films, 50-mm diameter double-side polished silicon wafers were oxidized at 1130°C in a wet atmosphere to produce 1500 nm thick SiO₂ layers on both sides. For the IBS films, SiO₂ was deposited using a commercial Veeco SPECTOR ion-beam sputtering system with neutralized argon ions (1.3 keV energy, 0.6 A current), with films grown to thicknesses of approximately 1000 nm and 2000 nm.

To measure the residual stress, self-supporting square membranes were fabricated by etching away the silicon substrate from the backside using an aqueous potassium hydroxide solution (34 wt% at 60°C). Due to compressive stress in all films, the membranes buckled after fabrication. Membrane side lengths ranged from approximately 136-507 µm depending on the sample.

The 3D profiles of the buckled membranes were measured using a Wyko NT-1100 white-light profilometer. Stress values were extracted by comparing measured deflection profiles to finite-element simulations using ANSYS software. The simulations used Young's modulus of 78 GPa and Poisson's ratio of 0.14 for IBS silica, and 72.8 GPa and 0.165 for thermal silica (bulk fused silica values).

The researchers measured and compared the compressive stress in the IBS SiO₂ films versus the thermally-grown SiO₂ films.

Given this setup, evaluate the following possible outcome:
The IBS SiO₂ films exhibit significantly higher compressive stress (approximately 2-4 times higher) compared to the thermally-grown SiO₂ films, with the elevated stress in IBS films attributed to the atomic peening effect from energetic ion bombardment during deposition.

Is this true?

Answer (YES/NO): NO